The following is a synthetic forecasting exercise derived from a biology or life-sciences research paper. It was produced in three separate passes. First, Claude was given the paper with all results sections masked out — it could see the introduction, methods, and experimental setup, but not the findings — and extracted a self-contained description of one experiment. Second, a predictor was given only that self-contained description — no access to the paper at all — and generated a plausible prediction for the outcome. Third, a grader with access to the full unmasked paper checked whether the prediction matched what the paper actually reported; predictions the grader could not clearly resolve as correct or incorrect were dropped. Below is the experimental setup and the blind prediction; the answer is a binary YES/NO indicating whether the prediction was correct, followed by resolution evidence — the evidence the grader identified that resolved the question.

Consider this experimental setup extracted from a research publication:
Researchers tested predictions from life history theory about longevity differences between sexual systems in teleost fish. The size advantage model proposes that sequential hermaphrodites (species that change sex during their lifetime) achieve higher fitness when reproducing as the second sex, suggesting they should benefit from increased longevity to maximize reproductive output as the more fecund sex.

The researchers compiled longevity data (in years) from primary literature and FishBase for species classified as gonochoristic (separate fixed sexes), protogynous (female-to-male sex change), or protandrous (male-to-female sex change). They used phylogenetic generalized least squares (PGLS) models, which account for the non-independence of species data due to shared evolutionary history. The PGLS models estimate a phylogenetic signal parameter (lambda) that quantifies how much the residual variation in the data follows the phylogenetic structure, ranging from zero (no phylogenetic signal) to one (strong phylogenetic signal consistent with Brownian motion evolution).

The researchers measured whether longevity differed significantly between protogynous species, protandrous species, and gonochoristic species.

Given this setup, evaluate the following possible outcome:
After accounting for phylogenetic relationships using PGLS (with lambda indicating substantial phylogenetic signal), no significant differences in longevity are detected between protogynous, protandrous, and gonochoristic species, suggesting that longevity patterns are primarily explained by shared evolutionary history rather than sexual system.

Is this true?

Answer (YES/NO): NO